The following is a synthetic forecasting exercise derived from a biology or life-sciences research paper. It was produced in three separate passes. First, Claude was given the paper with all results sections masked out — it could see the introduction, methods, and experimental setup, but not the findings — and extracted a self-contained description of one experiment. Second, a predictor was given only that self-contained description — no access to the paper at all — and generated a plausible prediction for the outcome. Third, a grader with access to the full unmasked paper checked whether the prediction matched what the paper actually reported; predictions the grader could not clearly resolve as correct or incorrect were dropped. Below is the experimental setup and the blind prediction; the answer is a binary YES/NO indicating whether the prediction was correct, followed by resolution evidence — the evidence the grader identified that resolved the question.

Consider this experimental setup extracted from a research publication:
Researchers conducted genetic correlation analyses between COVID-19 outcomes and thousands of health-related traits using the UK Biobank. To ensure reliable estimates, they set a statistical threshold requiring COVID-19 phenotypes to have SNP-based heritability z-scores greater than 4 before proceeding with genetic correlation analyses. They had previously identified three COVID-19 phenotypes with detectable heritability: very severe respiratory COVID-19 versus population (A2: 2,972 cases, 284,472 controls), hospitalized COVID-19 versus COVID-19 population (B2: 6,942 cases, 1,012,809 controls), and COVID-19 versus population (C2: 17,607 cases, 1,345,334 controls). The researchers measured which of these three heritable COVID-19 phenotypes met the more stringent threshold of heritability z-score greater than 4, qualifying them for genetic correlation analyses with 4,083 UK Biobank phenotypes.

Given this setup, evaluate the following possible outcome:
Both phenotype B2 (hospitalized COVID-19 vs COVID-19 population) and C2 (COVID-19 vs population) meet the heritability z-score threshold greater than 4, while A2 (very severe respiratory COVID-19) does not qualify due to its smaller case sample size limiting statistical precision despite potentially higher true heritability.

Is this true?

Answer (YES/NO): NO